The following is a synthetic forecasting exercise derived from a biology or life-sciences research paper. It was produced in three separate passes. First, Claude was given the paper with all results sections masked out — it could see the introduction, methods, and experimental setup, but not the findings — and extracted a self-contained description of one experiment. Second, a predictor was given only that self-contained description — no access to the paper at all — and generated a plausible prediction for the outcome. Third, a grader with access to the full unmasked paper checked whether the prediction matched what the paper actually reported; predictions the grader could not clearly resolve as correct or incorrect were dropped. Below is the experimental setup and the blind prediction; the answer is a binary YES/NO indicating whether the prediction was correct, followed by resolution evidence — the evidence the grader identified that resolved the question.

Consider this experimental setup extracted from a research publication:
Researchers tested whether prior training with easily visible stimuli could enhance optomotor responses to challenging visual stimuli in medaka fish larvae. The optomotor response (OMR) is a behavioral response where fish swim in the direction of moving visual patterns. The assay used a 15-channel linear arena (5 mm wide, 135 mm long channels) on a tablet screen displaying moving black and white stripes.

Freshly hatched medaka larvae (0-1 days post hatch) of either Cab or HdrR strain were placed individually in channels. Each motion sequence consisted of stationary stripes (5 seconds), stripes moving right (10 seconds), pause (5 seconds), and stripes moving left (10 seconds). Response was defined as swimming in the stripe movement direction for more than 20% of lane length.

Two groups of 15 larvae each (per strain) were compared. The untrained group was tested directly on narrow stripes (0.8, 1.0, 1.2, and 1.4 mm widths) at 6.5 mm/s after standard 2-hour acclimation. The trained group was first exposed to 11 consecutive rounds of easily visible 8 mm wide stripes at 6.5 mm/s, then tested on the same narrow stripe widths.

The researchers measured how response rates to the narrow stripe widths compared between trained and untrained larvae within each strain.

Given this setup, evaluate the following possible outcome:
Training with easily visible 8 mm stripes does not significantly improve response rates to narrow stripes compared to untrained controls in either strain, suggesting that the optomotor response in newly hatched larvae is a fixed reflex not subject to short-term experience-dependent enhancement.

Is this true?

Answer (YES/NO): NO